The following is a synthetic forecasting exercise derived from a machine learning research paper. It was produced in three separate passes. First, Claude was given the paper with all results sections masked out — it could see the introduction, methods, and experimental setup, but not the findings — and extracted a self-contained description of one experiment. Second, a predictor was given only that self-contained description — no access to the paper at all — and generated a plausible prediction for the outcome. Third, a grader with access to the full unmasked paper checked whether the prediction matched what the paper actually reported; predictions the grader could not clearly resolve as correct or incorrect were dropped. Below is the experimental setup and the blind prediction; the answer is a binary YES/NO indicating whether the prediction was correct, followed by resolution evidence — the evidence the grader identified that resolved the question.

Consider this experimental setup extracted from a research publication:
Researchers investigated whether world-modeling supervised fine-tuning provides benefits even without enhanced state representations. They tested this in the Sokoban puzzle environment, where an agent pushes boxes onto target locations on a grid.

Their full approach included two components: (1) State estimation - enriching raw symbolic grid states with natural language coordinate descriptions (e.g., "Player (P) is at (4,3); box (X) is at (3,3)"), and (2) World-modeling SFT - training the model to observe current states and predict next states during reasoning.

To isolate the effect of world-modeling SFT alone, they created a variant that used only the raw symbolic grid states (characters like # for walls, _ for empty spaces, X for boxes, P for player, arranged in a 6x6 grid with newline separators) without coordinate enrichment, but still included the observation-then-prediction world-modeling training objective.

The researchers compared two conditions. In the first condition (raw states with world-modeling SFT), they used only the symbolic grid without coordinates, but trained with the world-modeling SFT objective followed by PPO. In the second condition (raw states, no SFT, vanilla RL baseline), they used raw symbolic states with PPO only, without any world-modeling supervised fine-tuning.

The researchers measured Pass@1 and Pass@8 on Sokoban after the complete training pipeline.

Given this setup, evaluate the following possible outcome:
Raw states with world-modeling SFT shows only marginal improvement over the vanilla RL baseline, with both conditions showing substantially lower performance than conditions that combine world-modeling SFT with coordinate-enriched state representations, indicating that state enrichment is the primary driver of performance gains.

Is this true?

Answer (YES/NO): NO